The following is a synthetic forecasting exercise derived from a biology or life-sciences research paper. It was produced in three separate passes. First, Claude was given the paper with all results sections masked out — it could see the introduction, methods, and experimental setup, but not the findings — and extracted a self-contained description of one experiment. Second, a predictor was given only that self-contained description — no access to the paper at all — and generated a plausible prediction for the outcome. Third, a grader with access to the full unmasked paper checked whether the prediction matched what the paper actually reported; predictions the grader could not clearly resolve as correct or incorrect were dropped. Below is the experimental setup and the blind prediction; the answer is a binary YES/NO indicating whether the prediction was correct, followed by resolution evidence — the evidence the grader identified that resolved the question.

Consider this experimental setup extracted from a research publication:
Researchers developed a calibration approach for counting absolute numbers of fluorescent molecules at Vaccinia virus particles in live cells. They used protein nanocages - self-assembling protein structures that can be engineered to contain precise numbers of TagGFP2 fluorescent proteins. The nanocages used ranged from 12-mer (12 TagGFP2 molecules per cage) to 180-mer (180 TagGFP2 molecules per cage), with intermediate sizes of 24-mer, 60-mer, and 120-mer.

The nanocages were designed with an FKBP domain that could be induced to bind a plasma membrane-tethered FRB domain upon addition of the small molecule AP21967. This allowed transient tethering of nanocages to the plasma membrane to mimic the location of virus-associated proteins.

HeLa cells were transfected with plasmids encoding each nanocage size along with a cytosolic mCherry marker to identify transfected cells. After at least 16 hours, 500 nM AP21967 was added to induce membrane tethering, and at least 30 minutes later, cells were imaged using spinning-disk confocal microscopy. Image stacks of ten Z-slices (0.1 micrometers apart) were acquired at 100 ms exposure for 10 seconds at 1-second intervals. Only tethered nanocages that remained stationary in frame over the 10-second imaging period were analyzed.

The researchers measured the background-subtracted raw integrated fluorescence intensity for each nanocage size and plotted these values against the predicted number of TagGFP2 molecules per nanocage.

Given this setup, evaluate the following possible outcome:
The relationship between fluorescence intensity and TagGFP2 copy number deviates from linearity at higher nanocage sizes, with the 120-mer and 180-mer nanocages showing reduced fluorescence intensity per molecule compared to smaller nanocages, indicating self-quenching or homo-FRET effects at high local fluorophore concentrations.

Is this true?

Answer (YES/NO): NO